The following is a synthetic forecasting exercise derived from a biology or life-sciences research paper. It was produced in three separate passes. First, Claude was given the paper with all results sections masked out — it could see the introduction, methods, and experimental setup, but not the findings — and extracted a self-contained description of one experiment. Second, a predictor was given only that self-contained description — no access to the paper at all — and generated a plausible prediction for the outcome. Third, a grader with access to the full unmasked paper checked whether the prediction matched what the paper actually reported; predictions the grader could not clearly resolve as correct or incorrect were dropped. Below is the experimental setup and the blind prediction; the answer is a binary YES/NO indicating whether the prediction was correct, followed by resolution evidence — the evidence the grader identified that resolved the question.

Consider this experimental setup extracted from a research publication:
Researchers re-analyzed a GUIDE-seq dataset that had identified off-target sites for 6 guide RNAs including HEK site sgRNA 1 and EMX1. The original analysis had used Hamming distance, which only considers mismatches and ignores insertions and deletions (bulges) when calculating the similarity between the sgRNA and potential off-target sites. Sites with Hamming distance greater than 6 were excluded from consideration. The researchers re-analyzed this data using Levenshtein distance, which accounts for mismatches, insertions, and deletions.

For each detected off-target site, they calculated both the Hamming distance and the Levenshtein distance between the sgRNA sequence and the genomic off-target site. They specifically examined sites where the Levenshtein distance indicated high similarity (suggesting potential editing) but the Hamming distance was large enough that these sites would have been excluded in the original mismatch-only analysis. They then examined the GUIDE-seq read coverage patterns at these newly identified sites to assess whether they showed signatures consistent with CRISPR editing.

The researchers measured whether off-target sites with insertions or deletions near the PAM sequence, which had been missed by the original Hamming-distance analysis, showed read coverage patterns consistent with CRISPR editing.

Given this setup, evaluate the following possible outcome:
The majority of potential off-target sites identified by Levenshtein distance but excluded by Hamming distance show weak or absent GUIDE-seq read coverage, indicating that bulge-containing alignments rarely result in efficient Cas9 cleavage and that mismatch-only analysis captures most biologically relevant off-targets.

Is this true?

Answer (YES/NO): NO